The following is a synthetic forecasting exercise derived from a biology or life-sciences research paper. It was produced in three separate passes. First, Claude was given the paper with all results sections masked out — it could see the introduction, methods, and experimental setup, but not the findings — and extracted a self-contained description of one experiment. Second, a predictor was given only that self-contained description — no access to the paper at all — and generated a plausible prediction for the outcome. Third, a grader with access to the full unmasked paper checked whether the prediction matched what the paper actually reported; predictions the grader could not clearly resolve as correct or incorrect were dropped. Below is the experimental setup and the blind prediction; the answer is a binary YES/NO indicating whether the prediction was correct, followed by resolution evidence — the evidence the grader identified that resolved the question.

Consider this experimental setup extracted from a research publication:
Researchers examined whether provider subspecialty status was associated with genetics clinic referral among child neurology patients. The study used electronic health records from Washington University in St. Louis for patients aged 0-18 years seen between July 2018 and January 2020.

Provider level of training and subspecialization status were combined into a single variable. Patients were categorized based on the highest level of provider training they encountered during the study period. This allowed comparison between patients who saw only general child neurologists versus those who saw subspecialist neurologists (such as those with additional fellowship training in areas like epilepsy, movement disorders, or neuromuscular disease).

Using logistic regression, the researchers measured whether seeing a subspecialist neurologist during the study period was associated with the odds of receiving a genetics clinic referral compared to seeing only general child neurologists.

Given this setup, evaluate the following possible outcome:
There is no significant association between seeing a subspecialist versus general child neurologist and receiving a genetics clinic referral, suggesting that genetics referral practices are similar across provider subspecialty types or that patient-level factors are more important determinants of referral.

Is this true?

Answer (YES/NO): NO